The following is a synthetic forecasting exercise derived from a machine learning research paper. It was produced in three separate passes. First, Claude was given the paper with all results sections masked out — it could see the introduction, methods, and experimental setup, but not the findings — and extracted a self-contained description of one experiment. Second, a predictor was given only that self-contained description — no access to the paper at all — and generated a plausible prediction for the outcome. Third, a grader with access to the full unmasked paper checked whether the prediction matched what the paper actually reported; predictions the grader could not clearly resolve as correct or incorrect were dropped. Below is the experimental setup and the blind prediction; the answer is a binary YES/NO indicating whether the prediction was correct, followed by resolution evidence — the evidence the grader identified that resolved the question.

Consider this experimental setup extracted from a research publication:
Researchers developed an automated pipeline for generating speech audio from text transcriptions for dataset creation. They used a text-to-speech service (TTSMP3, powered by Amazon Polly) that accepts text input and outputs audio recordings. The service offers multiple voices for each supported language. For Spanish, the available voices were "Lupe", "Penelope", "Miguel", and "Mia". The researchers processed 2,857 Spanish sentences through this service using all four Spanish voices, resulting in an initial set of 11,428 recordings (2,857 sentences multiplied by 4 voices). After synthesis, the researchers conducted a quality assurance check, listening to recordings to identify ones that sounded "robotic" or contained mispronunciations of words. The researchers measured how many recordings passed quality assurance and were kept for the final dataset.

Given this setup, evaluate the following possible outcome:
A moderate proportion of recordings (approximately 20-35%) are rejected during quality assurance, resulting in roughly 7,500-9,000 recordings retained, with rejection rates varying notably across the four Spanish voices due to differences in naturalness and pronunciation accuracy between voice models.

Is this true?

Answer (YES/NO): NO